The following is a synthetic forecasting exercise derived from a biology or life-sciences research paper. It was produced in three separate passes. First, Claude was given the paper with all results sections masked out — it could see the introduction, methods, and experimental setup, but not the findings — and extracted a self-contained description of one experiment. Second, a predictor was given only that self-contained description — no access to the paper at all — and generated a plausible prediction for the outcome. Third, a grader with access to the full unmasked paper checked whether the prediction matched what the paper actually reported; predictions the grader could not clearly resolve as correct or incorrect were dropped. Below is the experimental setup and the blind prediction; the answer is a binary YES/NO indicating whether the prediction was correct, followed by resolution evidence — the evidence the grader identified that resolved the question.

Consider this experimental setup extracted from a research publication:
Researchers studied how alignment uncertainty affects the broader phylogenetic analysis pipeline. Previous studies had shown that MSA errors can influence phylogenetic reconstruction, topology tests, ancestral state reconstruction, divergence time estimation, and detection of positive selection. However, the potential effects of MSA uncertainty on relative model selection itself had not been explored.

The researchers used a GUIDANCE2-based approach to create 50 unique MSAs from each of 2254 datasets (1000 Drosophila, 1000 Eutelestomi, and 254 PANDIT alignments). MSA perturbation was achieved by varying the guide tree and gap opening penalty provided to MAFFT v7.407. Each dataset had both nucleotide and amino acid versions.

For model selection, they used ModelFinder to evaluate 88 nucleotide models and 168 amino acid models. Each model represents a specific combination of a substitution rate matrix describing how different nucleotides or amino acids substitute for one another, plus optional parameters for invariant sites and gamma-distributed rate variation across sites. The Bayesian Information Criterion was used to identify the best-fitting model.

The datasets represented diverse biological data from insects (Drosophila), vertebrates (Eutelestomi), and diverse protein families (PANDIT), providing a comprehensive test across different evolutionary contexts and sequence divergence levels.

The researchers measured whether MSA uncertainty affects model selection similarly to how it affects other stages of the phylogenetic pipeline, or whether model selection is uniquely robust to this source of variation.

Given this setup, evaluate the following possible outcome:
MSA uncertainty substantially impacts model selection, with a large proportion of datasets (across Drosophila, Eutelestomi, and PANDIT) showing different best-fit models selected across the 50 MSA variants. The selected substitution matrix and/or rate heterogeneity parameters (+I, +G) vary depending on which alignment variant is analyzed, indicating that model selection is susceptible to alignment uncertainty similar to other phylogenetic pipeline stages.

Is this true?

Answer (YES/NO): NO